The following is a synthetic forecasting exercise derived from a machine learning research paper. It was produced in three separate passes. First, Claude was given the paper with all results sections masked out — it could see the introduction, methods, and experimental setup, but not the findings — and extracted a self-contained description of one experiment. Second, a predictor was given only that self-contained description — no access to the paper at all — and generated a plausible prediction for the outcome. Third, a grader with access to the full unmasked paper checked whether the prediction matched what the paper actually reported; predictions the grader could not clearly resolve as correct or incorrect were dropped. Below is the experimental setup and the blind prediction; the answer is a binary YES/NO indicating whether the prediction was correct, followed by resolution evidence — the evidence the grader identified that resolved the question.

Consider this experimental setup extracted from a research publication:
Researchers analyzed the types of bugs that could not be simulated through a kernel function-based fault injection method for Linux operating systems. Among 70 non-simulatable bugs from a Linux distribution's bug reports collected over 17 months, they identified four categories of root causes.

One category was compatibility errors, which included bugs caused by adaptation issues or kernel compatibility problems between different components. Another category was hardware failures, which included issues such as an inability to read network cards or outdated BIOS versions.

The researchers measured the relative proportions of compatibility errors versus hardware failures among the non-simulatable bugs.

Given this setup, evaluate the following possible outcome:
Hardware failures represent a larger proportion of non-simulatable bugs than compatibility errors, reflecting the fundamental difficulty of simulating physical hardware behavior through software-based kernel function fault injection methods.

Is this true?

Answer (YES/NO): NO